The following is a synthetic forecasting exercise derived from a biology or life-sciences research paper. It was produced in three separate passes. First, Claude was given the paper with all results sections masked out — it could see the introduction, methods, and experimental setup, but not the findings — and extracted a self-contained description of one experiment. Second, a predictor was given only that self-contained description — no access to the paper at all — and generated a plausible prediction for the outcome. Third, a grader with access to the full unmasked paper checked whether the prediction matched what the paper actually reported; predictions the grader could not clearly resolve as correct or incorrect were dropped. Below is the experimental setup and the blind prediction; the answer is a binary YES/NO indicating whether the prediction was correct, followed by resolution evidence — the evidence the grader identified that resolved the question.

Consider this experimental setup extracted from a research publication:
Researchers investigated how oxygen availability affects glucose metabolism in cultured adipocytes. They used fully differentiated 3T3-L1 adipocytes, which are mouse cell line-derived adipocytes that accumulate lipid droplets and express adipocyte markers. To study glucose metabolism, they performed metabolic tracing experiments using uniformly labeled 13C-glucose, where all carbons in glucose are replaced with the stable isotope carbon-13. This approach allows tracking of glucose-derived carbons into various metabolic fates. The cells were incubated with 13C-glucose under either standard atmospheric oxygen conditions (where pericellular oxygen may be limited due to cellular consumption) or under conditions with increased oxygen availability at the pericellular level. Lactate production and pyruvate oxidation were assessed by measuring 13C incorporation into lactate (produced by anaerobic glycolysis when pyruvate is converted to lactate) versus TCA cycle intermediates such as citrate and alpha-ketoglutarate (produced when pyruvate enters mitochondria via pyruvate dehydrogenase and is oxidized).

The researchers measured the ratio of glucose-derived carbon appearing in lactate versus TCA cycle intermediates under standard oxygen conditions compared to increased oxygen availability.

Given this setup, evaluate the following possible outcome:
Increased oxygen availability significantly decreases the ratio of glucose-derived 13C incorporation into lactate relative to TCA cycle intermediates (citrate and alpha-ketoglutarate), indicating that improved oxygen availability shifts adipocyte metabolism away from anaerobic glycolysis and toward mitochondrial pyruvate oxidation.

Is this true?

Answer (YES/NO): YES